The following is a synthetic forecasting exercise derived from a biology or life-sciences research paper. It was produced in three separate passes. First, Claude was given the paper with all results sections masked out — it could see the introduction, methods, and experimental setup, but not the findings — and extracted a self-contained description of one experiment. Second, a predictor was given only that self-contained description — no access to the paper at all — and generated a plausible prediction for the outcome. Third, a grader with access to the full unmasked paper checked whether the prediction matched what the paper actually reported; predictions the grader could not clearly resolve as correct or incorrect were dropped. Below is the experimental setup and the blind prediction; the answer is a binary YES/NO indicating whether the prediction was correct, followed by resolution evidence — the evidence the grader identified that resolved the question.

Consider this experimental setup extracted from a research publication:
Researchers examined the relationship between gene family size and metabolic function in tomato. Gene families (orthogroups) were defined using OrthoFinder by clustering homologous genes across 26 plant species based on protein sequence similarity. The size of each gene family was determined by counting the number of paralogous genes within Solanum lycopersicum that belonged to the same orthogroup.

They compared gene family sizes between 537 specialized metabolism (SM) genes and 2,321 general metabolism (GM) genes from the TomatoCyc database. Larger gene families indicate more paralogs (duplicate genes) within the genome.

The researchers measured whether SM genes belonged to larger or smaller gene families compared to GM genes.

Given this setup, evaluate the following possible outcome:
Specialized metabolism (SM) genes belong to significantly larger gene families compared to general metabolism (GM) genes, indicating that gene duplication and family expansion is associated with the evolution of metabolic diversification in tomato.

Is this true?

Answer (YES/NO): YES